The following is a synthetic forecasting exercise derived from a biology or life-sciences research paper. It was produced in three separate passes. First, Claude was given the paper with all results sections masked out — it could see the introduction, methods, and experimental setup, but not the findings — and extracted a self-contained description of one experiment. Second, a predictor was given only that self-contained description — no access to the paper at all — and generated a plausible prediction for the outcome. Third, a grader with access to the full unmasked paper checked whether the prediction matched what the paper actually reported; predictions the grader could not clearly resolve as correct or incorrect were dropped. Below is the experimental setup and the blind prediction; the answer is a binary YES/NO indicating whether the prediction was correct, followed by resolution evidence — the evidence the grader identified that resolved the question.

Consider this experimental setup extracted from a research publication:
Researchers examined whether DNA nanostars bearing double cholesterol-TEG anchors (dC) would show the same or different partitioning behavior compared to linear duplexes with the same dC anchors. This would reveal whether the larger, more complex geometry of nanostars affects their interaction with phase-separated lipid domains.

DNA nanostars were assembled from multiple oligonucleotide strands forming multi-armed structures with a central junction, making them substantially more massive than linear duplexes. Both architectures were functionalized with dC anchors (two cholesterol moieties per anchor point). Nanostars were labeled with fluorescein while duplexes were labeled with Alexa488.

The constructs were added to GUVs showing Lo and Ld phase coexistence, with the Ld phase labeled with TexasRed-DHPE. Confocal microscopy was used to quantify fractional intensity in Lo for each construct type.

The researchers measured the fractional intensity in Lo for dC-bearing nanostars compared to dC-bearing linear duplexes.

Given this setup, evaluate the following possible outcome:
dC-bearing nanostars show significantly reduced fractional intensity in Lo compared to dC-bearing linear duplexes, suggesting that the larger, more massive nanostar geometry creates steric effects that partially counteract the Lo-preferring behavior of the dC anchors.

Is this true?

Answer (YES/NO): YES